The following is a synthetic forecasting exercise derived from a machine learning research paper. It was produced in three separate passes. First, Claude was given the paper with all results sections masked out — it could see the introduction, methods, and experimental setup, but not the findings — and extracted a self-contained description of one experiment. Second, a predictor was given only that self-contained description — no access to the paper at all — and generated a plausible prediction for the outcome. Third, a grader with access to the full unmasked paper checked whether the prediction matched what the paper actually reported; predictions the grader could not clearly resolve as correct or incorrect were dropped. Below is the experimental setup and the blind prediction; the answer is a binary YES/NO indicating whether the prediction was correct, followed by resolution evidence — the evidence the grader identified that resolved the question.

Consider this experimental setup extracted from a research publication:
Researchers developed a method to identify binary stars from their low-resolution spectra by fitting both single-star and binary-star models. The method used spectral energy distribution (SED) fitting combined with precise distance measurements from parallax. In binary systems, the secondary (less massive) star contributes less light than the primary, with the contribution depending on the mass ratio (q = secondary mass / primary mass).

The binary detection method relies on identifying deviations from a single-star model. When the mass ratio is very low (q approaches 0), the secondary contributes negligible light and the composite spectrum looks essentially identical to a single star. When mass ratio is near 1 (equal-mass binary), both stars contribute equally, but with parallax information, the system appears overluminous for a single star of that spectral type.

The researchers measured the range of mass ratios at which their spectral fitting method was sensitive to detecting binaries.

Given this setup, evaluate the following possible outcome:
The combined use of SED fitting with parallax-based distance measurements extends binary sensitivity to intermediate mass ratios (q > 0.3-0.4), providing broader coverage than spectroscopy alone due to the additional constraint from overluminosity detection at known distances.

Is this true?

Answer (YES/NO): YES